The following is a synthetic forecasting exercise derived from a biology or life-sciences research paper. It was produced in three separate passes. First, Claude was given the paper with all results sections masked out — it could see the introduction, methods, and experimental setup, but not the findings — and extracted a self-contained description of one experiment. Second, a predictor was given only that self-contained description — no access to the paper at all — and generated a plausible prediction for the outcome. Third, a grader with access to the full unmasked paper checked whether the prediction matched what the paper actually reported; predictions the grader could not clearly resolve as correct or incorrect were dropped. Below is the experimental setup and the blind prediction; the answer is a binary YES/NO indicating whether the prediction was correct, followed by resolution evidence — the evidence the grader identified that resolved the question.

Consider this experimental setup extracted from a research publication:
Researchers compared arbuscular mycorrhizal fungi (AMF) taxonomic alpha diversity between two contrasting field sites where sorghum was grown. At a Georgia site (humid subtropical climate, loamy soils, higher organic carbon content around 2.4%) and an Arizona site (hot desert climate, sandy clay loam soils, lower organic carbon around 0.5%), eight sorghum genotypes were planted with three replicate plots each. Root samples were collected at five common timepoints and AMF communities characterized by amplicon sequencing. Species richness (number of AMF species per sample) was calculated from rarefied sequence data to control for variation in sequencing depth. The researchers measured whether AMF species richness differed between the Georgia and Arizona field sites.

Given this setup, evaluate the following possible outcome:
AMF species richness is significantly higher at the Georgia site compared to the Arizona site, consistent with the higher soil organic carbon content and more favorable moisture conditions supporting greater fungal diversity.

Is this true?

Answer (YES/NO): YES